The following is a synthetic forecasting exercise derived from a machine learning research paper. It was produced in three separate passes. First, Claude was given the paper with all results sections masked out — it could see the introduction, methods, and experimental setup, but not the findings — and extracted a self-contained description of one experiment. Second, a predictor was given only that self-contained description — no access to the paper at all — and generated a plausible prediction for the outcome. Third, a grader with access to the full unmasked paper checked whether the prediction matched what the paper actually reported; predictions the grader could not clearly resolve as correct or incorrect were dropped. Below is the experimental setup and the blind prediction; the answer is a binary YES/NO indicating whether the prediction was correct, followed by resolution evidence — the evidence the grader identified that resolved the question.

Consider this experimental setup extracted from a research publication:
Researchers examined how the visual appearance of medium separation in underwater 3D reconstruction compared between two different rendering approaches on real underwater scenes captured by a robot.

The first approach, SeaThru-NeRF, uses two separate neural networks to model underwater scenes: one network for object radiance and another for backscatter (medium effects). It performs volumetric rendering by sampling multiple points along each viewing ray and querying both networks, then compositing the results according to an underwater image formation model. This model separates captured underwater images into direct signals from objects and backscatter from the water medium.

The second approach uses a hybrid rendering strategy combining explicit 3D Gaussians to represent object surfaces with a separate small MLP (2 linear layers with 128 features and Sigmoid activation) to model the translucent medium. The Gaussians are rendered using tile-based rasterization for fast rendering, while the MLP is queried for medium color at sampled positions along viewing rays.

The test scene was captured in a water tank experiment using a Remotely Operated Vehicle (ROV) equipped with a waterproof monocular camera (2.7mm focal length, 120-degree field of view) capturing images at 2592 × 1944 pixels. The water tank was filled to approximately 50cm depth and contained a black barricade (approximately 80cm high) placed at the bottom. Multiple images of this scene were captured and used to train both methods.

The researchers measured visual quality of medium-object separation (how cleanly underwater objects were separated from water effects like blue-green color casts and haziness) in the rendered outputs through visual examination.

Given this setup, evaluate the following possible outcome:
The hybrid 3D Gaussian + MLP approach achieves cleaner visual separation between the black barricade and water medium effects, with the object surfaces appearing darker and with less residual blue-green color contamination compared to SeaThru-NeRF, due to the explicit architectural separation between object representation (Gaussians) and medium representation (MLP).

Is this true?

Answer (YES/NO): NO